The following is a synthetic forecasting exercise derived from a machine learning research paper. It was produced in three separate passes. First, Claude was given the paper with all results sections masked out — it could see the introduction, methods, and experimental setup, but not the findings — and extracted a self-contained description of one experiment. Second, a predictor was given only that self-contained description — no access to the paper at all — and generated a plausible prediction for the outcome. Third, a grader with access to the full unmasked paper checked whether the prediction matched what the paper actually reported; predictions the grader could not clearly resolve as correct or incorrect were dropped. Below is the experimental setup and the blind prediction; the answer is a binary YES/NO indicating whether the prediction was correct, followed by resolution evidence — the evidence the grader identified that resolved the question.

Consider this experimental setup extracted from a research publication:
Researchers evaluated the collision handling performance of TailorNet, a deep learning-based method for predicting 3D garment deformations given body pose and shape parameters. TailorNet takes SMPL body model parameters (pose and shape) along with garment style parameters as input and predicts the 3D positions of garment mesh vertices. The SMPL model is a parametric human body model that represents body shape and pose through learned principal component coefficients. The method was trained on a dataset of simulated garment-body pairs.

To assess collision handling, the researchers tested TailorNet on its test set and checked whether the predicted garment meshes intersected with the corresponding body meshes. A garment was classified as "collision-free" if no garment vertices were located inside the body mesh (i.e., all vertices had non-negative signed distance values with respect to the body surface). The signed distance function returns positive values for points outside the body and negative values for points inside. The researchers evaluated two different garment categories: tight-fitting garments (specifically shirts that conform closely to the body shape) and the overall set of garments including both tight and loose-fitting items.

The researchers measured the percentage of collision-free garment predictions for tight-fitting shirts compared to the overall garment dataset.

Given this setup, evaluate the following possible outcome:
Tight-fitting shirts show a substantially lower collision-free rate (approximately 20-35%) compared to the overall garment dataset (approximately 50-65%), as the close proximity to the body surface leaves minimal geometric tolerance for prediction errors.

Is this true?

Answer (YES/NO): NO